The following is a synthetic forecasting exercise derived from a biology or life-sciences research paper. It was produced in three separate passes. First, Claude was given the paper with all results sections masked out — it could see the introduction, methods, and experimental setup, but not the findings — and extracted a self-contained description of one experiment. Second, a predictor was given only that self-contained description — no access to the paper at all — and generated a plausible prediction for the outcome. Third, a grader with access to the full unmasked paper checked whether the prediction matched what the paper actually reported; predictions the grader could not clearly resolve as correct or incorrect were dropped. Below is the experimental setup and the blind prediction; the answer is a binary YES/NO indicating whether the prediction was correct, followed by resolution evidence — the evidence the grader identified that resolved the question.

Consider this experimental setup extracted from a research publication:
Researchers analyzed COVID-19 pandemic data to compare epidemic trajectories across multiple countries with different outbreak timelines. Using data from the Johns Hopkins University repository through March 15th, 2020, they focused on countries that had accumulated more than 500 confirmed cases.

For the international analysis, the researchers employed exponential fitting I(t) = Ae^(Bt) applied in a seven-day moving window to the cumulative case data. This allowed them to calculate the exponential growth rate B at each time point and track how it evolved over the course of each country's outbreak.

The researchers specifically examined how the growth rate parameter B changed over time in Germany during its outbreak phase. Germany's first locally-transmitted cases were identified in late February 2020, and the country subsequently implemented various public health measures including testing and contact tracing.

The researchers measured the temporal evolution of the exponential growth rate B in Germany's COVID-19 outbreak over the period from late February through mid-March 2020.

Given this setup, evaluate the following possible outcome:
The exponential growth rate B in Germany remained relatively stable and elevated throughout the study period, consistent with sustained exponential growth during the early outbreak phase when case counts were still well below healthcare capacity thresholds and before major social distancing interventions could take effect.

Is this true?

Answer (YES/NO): NO